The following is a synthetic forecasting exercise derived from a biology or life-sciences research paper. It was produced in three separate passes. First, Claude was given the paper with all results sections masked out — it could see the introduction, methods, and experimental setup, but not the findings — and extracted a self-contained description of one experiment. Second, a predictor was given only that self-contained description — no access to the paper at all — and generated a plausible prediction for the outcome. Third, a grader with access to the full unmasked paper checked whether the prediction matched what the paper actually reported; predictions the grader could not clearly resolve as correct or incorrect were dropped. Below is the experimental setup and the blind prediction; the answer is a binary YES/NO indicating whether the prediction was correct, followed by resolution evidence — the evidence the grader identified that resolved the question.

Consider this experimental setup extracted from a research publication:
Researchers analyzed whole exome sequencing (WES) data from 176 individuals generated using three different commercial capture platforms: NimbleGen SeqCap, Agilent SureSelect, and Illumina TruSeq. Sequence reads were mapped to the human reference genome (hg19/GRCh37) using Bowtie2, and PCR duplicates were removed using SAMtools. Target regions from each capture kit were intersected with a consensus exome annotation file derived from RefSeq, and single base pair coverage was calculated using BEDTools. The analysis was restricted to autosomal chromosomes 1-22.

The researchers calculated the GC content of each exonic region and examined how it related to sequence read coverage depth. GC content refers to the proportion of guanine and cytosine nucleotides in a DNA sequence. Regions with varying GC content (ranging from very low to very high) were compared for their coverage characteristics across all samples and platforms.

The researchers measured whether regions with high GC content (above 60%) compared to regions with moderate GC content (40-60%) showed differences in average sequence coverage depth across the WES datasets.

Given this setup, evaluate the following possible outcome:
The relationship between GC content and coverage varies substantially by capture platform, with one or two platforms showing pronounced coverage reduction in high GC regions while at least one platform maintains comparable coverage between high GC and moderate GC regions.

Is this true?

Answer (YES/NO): NO